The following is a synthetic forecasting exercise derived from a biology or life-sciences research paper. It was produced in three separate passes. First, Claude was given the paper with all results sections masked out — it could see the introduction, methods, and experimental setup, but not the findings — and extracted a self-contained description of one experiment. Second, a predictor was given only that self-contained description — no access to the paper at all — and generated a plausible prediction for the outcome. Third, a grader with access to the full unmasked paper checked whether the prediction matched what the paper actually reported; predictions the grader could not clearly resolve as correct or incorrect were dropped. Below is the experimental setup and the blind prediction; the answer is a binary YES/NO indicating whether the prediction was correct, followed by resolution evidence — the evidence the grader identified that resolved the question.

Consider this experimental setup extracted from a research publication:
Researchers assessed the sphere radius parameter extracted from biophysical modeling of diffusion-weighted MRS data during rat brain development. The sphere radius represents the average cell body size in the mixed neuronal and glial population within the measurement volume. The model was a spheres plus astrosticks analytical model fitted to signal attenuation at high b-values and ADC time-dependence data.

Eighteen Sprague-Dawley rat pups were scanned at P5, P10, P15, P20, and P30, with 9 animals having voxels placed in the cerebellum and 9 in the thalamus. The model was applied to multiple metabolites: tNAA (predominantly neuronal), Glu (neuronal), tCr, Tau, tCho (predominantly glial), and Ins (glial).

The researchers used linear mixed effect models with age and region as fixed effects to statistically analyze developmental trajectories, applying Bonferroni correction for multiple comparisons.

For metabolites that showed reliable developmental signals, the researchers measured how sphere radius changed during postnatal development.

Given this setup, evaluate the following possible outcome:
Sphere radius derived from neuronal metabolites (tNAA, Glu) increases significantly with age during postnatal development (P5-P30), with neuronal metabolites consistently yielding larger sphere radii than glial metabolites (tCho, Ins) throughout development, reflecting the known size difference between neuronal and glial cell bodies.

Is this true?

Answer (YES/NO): NO